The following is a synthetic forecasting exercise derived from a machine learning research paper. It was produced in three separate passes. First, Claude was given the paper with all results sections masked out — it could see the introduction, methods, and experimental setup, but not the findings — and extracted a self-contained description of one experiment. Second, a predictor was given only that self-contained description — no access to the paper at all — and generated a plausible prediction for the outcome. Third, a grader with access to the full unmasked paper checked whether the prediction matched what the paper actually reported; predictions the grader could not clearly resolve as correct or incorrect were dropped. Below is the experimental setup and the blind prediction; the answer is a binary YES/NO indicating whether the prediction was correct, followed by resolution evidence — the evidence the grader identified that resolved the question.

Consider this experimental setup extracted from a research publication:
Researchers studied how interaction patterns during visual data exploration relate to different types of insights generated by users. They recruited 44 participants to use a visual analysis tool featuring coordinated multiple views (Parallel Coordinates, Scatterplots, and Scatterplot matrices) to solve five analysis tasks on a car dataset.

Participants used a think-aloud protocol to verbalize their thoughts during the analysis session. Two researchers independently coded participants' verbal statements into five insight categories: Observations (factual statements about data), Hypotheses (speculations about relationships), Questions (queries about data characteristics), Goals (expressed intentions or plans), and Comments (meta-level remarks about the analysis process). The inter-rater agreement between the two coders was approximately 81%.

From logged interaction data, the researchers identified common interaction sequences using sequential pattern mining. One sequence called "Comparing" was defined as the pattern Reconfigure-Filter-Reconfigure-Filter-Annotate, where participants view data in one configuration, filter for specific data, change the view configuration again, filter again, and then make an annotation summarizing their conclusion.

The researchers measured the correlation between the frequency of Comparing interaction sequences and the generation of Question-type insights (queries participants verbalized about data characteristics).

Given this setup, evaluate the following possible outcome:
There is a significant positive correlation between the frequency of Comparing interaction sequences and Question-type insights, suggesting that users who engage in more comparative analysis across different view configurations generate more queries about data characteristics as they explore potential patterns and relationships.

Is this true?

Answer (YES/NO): YES